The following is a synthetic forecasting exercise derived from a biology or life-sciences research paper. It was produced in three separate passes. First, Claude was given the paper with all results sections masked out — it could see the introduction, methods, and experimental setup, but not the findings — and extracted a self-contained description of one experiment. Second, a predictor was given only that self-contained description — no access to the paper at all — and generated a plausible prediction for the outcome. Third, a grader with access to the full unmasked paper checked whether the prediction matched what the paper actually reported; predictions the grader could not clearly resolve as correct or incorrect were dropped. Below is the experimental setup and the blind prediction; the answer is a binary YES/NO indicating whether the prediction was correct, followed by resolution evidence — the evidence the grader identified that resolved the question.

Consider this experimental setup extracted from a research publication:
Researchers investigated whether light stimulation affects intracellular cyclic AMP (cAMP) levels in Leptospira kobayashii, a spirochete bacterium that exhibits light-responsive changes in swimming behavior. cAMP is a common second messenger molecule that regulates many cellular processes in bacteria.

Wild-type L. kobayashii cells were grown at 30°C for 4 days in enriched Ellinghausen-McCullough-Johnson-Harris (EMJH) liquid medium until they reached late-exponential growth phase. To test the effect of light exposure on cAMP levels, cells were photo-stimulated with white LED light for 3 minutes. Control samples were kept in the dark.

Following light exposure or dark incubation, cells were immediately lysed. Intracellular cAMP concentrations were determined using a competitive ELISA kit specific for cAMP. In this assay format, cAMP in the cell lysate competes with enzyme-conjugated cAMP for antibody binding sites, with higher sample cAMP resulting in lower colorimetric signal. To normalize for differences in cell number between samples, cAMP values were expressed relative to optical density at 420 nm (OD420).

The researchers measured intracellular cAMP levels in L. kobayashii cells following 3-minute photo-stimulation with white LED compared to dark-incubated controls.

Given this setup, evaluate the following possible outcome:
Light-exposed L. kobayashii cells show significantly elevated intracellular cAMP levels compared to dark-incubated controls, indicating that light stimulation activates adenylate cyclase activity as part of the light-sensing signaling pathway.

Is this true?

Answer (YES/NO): NO